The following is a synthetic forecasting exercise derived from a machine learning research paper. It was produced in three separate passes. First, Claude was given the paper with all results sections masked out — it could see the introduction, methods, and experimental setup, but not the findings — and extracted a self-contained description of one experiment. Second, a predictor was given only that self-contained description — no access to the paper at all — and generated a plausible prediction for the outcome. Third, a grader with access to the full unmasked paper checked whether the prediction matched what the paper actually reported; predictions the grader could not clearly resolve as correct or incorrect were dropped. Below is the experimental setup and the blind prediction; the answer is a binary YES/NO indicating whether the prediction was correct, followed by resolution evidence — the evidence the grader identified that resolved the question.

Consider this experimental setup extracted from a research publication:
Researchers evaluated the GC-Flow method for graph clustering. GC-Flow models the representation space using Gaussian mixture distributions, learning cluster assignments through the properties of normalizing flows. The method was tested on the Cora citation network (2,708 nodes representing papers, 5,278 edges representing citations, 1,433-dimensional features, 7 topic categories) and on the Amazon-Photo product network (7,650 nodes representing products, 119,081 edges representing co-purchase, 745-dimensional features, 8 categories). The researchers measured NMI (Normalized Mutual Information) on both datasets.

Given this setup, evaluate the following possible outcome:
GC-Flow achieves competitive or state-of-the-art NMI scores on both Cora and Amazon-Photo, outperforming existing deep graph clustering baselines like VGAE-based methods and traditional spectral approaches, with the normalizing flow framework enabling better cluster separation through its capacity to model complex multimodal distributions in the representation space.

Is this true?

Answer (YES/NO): NO